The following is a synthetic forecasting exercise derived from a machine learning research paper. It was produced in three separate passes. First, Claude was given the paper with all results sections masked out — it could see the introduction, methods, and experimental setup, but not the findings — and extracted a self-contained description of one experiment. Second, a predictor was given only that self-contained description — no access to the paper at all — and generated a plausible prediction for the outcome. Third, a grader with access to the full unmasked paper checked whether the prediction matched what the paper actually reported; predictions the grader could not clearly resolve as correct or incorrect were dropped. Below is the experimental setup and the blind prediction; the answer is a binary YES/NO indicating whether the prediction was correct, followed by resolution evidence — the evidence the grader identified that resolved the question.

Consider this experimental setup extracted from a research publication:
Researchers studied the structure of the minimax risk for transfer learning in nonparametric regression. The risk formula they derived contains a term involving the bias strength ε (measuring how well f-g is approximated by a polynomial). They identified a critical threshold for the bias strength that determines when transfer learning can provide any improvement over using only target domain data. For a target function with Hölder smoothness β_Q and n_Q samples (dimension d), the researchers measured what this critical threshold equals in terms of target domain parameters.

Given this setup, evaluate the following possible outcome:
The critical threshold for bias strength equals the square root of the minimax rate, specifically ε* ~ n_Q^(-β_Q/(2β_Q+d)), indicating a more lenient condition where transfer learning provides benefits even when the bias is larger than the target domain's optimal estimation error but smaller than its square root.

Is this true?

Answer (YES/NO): YES